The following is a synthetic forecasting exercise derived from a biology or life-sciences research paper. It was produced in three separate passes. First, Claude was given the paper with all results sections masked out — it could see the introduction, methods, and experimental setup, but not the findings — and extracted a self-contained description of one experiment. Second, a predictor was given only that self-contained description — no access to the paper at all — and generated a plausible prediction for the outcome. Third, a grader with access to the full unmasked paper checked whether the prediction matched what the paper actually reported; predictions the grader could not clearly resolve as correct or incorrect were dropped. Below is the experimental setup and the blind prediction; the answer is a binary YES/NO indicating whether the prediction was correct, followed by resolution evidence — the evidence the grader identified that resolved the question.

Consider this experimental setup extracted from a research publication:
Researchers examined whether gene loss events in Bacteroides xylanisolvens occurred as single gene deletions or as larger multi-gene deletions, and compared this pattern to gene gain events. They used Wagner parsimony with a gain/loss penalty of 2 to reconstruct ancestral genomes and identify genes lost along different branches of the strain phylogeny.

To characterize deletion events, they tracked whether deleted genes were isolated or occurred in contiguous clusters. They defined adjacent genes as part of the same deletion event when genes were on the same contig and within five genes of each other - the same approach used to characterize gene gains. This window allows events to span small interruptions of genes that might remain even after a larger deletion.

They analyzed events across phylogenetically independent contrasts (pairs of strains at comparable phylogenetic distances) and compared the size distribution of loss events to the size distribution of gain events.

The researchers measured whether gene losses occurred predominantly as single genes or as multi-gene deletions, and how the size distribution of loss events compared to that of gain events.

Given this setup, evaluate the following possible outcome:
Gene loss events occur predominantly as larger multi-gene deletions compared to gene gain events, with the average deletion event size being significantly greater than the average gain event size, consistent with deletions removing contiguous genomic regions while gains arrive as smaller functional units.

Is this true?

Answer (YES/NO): NO